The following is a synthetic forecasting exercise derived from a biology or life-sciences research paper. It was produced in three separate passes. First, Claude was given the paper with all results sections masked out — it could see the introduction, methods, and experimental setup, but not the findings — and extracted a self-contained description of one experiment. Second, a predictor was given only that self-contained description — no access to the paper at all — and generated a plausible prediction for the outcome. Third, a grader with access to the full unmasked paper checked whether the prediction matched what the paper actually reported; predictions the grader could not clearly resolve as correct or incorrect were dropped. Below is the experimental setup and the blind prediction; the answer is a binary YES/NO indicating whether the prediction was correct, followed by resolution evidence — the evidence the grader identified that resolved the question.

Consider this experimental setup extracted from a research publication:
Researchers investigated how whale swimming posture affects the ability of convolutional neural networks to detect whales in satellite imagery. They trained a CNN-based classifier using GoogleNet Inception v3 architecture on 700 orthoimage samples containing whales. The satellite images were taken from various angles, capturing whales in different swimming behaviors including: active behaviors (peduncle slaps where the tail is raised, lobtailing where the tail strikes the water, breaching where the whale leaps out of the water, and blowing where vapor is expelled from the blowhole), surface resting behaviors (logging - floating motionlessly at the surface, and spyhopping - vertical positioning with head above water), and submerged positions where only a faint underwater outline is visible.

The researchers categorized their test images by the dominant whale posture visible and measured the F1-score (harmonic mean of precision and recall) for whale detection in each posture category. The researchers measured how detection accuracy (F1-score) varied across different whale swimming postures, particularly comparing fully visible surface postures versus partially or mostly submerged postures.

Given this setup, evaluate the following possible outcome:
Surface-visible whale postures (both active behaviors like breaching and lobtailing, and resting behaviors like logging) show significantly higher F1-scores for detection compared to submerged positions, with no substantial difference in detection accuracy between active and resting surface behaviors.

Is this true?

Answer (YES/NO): NO